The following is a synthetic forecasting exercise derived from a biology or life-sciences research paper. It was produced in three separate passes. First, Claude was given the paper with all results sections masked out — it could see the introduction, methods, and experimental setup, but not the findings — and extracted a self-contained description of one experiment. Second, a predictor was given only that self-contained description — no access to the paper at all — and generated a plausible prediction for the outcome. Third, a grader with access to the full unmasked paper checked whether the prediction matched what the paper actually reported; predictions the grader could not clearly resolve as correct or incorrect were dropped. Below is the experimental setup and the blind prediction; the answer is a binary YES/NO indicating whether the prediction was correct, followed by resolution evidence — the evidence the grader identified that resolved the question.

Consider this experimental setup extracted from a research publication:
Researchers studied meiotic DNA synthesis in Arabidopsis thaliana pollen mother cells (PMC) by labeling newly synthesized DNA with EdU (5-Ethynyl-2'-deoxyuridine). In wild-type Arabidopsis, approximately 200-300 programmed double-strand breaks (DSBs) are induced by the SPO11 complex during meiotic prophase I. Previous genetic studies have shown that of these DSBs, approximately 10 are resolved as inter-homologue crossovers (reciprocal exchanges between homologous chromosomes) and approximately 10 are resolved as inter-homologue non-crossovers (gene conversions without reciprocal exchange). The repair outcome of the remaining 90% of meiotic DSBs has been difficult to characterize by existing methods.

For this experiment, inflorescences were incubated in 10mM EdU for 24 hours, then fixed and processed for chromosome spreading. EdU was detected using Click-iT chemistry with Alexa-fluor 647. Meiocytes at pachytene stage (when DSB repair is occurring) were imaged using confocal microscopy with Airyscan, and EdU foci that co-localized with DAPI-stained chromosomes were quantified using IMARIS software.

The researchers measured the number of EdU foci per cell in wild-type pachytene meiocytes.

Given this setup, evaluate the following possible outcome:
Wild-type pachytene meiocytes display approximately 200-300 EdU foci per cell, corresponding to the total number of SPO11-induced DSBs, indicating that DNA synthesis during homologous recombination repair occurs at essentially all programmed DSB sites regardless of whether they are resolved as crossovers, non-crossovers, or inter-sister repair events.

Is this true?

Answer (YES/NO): NO